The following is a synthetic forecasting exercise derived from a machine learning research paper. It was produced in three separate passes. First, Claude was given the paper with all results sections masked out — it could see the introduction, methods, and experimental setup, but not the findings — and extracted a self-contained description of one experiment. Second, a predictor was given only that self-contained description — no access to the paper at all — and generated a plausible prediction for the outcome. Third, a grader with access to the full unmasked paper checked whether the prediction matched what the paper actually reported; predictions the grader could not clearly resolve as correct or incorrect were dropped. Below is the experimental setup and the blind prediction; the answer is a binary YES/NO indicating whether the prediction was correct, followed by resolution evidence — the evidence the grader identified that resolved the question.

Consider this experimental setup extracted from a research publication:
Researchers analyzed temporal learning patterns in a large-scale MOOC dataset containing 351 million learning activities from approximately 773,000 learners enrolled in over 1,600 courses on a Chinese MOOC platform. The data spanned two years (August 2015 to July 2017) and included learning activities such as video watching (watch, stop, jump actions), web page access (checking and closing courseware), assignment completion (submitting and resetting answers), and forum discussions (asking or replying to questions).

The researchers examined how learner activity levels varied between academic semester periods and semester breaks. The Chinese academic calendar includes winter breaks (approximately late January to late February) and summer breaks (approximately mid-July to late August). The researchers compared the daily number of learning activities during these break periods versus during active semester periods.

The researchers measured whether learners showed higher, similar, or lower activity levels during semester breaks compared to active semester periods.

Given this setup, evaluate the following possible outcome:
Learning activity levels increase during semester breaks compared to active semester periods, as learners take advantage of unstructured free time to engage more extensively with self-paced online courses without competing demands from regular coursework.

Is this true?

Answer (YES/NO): NO